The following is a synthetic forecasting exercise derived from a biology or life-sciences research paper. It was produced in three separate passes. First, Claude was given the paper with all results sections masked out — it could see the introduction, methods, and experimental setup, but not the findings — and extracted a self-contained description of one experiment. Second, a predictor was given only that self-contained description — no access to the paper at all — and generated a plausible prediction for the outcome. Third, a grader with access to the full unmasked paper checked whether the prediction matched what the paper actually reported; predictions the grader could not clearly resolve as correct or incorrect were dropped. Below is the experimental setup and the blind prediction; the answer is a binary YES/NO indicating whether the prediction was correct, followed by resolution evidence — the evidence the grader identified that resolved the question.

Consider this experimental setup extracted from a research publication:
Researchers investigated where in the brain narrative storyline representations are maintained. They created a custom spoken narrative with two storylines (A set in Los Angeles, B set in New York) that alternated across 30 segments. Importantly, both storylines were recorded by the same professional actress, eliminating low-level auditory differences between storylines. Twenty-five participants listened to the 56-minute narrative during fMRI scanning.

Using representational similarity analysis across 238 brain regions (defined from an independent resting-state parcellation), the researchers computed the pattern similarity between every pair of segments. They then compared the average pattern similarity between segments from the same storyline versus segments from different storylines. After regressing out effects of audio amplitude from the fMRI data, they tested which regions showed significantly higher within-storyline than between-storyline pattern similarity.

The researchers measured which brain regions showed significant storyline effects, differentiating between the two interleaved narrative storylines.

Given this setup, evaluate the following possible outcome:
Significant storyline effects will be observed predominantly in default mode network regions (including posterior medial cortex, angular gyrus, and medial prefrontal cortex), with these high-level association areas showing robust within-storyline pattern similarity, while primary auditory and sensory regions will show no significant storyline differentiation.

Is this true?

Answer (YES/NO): NO